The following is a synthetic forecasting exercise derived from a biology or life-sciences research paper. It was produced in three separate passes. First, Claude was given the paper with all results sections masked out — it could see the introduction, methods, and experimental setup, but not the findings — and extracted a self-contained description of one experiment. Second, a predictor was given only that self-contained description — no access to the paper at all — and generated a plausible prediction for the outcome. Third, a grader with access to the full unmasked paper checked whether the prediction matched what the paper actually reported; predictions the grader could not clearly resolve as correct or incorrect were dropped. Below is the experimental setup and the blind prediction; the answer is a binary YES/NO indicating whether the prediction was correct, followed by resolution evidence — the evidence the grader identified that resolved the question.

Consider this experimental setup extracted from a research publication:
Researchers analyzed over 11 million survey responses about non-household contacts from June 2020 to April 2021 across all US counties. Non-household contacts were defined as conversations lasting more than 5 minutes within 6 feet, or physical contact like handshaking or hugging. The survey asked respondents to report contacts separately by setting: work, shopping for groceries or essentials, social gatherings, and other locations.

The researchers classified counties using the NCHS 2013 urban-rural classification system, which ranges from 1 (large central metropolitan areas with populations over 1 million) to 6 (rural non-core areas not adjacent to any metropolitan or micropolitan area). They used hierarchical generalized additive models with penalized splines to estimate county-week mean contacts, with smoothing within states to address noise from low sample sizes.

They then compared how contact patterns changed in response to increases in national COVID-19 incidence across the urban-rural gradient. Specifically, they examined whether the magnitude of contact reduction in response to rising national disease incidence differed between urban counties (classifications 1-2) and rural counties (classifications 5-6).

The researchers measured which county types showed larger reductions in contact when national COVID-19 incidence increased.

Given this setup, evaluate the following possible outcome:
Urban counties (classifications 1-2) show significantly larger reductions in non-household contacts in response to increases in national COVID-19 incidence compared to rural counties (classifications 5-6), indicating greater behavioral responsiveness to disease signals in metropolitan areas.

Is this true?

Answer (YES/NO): YES